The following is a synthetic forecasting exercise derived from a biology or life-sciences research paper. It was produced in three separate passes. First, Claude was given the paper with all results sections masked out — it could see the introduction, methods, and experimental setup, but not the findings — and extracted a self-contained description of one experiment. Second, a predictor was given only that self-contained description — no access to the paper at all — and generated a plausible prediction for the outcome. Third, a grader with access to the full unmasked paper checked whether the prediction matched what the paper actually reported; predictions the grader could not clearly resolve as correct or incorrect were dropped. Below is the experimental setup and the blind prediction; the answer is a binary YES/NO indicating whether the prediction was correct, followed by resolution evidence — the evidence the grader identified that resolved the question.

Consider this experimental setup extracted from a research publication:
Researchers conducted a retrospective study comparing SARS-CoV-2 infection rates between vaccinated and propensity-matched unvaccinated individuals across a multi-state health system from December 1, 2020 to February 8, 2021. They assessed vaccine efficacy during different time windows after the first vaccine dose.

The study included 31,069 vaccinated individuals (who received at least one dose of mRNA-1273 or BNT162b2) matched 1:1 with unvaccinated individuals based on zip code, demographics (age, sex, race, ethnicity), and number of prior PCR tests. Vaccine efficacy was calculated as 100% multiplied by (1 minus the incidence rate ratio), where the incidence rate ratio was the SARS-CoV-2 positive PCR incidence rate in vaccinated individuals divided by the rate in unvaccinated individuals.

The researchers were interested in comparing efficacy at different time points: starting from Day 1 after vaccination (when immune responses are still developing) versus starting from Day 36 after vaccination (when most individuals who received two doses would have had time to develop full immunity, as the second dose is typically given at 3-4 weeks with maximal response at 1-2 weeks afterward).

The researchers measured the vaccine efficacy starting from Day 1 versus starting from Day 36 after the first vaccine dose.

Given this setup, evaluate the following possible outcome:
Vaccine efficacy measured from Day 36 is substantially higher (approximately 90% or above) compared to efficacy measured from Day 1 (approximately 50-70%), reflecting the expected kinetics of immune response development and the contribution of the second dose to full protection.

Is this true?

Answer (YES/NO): YES